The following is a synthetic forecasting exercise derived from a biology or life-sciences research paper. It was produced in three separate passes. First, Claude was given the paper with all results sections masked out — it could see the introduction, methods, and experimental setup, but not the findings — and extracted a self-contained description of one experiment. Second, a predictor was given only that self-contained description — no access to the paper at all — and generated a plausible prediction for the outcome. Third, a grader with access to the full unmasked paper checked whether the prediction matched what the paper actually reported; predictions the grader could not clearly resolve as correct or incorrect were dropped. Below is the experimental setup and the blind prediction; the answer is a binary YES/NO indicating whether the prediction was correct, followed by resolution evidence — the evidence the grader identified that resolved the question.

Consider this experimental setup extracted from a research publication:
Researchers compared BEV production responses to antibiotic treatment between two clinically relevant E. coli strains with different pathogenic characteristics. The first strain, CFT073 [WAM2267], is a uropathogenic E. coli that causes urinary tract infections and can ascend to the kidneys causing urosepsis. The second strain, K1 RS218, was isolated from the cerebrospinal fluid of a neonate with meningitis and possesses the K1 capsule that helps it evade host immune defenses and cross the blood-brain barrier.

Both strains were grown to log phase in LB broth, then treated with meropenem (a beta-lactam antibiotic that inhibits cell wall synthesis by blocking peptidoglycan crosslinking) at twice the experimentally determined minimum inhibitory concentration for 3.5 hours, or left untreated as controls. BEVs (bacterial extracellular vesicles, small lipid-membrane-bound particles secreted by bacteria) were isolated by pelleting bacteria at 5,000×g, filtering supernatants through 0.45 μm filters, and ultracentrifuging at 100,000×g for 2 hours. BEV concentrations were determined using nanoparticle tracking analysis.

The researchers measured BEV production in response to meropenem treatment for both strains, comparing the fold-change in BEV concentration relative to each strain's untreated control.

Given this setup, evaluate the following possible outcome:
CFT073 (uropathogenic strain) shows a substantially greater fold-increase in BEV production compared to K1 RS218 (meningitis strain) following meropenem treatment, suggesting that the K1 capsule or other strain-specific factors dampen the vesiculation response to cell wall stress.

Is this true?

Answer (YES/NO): NO